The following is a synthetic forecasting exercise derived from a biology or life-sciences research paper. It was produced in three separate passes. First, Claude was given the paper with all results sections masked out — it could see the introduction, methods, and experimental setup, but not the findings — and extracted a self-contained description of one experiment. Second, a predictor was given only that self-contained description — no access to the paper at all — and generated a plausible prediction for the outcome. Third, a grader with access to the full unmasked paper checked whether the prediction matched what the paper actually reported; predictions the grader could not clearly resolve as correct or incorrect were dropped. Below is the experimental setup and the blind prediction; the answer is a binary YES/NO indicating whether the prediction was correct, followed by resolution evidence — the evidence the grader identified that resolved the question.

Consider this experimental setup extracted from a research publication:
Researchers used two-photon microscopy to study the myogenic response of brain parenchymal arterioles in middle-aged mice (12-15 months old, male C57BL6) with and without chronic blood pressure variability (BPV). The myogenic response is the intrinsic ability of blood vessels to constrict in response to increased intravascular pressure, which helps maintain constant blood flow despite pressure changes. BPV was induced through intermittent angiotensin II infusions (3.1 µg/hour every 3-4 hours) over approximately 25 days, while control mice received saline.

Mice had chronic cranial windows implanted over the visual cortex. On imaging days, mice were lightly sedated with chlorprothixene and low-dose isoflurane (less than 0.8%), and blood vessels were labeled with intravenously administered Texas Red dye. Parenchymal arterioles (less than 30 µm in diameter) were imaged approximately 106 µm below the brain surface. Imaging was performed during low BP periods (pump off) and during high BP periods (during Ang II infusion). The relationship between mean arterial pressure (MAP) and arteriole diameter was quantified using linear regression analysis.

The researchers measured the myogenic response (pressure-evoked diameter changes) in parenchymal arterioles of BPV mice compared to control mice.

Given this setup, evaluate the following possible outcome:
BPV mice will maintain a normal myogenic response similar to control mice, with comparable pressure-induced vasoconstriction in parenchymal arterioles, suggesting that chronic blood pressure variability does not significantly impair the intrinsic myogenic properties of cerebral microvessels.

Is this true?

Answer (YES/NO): NO